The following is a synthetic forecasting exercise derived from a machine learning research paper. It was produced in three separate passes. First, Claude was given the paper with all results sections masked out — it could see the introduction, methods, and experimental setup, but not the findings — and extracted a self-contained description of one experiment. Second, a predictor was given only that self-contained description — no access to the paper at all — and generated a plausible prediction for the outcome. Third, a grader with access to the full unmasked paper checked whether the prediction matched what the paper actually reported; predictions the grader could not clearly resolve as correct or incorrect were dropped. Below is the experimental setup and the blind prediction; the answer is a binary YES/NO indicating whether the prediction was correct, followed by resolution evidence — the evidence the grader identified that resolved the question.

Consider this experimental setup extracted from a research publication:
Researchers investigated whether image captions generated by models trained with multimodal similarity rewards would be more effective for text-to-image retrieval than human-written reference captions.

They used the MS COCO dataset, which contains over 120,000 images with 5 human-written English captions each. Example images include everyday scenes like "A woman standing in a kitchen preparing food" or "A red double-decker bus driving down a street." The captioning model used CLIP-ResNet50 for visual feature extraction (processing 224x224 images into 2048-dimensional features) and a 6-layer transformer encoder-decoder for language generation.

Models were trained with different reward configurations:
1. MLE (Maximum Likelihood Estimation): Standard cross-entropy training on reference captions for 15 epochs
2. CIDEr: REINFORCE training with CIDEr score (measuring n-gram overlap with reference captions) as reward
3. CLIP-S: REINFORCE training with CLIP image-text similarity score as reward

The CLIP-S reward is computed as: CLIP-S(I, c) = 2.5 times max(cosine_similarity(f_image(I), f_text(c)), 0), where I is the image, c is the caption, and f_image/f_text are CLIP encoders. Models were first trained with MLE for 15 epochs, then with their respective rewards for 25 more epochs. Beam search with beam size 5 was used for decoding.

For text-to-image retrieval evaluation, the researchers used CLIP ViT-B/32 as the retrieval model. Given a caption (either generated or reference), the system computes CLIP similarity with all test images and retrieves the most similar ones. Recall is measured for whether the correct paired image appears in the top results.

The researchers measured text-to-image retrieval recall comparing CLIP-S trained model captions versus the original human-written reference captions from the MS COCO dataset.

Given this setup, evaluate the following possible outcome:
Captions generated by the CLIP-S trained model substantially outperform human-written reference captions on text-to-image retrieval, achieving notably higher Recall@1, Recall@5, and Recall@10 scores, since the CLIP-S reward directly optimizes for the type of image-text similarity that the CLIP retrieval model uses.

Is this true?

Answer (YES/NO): YES